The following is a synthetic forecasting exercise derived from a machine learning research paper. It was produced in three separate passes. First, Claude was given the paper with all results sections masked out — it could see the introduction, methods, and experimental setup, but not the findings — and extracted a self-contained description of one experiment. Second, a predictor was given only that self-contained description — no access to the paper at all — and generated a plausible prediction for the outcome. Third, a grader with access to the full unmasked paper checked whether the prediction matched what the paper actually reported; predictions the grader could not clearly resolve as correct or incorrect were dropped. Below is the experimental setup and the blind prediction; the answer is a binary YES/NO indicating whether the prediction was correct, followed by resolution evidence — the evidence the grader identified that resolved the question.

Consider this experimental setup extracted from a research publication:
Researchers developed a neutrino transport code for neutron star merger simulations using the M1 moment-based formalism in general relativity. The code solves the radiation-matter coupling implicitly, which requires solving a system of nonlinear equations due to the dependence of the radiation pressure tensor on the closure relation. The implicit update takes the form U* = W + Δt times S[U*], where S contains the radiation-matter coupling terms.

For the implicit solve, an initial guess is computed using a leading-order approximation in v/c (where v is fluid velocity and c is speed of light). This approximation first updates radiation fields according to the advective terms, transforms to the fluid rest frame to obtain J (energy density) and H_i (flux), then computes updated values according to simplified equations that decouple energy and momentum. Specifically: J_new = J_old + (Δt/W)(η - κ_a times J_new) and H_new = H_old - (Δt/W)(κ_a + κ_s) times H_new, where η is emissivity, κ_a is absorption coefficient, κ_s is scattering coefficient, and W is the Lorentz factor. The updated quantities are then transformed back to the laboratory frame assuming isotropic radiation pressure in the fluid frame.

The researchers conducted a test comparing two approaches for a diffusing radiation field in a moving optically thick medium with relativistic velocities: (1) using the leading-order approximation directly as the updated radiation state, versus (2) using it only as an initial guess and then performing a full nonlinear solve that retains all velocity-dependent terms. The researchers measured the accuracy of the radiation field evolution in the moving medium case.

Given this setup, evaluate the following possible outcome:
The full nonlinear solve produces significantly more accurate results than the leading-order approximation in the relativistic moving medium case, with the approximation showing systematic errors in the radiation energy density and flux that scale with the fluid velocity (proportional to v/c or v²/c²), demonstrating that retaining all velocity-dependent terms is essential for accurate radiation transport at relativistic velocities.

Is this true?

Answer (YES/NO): NO